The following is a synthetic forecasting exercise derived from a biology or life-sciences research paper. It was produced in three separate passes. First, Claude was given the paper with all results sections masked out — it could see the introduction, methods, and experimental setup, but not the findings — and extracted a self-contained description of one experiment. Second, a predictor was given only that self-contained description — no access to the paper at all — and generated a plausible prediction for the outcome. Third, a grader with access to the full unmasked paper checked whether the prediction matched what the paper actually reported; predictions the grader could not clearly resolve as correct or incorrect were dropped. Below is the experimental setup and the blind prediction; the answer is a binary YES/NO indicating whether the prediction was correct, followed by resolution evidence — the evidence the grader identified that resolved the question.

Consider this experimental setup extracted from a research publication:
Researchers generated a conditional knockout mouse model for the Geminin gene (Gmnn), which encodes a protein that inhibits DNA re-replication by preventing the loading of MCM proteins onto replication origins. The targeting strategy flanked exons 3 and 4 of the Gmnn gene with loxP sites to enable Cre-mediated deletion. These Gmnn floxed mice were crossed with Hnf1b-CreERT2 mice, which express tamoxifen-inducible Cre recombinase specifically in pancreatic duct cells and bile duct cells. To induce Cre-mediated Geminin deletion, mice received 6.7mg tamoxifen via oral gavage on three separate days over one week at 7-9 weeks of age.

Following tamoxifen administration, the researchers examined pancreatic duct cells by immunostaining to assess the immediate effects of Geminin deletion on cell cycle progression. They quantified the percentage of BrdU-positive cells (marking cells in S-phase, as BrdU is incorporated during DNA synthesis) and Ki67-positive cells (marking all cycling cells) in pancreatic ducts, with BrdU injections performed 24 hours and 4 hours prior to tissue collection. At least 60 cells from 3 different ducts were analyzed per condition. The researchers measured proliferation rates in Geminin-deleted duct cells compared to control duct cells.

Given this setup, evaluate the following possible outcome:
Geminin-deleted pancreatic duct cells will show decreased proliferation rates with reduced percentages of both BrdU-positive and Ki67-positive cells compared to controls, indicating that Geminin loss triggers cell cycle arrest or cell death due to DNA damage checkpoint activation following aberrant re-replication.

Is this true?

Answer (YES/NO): NO